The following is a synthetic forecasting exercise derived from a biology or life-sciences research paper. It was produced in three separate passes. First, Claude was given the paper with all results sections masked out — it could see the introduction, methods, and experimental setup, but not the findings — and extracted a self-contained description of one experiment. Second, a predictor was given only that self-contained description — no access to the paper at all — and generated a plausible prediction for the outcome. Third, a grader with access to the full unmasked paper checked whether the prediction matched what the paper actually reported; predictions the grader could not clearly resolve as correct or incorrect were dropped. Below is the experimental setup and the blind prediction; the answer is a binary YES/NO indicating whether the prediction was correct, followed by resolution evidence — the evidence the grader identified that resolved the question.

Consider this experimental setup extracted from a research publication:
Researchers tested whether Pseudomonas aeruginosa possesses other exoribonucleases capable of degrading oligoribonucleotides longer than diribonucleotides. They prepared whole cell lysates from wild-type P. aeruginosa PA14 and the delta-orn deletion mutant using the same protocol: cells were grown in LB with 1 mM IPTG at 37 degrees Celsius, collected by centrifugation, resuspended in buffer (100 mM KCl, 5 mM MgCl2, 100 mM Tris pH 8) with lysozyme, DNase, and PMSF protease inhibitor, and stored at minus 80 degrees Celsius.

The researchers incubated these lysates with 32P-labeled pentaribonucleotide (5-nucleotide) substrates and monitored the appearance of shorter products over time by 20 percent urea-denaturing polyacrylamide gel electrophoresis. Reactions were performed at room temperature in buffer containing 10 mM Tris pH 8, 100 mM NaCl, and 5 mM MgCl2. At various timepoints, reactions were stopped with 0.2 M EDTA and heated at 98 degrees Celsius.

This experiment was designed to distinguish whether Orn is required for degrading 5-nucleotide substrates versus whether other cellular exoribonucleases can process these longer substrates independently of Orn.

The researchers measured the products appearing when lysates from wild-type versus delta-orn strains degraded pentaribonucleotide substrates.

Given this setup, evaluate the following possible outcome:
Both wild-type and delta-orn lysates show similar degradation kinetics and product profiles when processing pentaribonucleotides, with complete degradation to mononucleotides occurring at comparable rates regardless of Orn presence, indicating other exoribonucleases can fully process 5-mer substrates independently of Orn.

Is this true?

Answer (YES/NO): NO